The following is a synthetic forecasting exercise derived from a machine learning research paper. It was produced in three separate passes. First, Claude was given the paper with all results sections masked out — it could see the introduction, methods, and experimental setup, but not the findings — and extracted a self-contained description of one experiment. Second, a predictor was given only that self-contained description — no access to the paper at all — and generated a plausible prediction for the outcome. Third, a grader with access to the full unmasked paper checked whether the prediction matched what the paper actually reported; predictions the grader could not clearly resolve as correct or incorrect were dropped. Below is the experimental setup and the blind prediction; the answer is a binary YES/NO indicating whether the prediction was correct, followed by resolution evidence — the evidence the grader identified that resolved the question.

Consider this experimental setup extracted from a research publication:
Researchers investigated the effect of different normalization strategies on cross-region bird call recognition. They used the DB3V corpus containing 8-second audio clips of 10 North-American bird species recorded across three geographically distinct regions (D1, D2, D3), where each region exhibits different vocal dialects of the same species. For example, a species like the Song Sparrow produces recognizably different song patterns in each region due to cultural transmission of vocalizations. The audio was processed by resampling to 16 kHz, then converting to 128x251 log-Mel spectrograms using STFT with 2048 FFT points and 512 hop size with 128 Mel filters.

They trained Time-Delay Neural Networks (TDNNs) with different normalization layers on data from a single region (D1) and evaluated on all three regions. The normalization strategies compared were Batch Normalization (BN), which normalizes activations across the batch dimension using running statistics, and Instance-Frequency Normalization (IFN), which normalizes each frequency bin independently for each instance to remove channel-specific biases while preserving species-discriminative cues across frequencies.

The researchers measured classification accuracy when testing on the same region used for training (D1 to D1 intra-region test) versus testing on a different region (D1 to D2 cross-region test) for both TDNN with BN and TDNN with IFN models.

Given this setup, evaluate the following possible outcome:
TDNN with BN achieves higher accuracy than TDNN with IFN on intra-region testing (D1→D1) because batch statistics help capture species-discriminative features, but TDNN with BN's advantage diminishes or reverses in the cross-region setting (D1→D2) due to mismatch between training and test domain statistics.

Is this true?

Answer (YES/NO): YES